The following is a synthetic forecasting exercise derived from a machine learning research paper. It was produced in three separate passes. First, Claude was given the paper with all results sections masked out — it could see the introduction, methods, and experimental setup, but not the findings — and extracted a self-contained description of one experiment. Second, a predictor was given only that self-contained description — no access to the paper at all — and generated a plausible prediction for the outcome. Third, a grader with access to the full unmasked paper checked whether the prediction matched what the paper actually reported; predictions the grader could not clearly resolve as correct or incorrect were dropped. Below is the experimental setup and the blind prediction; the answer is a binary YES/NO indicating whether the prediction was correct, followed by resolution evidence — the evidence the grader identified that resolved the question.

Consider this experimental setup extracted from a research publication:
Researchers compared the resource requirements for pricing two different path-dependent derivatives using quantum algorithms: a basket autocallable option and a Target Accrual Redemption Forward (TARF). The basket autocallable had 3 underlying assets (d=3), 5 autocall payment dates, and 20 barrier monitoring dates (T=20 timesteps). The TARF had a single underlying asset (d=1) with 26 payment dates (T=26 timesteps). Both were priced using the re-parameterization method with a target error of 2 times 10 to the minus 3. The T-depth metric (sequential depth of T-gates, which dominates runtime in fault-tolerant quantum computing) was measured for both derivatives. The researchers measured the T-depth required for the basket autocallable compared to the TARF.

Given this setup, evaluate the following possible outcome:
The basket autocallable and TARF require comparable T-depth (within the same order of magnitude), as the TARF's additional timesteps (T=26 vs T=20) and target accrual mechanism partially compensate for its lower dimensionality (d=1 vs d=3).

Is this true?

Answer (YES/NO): YES